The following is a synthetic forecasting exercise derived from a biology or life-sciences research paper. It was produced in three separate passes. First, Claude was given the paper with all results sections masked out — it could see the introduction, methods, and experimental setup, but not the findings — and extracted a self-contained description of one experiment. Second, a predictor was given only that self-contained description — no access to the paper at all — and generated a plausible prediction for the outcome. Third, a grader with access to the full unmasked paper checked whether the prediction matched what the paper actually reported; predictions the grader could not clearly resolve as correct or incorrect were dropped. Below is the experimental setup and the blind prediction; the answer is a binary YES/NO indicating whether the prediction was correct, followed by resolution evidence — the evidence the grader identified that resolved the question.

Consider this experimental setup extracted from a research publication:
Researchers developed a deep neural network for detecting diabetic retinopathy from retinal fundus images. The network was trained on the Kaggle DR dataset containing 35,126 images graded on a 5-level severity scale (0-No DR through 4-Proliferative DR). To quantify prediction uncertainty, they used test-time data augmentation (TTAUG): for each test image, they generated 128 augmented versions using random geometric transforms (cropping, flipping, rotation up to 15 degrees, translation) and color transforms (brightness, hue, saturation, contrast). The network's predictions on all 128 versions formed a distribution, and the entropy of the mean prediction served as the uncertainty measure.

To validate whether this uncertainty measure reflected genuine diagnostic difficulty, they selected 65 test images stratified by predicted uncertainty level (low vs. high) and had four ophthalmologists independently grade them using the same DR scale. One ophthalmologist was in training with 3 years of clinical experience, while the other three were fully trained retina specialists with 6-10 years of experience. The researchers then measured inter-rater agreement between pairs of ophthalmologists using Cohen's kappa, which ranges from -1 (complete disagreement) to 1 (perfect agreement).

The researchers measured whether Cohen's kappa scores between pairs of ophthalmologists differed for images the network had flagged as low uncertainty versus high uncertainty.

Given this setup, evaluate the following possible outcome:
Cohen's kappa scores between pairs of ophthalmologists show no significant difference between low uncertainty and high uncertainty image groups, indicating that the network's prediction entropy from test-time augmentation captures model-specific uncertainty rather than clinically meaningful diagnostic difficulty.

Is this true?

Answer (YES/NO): NO